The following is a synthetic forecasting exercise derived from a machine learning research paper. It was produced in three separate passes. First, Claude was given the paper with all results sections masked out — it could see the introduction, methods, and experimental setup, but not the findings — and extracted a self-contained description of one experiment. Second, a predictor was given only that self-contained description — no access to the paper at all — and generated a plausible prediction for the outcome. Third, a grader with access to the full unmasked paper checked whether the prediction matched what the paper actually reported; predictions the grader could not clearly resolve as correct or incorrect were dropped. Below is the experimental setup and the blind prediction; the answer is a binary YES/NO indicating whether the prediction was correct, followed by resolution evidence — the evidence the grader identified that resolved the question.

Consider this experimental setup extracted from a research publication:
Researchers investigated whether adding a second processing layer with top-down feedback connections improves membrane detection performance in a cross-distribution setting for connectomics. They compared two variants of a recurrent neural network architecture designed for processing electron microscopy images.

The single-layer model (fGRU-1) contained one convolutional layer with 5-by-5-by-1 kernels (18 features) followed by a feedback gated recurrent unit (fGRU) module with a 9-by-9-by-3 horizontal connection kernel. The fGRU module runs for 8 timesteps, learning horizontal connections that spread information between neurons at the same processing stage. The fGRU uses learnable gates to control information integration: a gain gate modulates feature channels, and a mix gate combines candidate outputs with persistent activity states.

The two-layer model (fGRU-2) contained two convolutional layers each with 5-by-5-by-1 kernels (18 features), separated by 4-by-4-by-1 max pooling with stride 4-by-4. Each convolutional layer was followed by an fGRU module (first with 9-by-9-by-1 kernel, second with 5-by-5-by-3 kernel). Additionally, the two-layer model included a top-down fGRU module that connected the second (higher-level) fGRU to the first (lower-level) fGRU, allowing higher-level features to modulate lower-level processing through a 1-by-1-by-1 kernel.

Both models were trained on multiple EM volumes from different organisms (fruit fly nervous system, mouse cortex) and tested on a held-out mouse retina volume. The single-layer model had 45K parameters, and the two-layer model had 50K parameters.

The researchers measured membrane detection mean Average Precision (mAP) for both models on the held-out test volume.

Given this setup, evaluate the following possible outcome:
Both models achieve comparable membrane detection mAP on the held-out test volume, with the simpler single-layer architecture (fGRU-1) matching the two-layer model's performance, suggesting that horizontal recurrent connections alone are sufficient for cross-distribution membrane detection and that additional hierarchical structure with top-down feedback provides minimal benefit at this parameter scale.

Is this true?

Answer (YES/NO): NO